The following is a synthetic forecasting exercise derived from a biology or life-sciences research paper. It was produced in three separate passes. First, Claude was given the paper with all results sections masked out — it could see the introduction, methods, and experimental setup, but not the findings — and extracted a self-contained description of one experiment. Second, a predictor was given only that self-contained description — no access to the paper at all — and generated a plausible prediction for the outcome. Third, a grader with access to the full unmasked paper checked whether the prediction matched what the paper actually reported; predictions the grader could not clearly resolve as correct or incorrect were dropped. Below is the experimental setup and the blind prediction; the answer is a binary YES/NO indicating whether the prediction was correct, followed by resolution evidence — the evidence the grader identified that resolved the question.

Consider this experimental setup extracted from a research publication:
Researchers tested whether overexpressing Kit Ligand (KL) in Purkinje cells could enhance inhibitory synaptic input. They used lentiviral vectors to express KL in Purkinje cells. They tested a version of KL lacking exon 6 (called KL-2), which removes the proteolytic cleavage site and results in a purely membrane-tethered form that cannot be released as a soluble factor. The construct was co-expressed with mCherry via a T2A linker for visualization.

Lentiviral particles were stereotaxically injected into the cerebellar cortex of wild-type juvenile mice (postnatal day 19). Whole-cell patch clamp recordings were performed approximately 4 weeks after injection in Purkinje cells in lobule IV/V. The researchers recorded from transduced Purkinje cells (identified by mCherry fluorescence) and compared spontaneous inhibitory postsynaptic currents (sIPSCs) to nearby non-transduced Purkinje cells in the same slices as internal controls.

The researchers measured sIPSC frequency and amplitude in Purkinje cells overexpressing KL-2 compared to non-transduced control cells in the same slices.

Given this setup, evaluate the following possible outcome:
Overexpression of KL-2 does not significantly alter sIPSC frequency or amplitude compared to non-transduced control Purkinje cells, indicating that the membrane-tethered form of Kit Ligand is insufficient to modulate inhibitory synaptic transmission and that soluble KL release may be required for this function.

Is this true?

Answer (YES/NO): NO